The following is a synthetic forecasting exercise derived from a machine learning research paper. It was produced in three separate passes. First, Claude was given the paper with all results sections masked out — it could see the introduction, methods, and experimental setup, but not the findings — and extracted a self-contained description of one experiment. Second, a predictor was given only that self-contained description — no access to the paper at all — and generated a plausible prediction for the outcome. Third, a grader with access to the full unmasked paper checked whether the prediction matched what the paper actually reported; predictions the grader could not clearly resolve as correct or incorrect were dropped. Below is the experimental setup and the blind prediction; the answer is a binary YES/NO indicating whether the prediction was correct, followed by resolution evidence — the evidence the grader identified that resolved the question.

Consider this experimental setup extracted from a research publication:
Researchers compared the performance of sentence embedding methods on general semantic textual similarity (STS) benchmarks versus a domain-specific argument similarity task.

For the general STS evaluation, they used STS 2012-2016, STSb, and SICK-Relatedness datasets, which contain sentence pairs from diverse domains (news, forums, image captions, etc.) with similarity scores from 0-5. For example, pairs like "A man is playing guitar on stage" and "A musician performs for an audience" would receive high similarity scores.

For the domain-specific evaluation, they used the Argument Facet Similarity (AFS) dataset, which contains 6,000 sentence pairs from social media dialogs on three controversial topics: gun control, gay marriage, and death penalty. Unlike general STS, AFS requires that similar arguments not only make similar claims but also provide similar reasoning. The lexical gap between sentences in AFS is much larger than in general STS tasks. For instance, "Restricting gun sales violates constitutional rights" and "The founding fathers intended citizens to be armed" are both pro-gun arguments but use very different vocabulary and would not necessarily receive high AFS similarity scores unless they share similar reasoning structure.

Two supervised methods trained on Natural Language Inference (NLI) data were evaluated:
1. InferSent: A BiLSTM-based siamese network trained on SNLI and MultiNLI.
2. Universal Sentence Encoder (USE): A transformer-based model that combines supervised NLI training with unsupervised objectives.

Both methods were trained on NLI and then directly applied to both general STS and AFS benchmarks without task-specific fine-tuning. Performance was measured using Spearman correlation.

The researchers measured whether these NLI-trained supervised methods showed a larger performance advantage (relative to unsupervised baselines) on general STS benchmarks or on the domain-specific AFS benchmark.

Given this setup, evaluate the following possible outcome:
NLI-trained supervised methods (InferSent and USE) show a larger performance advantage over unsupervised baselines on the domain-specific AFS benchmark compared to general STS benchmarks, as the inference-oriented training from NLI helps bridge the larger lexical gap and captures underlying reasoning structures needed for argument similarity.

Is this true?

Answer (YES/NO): NO